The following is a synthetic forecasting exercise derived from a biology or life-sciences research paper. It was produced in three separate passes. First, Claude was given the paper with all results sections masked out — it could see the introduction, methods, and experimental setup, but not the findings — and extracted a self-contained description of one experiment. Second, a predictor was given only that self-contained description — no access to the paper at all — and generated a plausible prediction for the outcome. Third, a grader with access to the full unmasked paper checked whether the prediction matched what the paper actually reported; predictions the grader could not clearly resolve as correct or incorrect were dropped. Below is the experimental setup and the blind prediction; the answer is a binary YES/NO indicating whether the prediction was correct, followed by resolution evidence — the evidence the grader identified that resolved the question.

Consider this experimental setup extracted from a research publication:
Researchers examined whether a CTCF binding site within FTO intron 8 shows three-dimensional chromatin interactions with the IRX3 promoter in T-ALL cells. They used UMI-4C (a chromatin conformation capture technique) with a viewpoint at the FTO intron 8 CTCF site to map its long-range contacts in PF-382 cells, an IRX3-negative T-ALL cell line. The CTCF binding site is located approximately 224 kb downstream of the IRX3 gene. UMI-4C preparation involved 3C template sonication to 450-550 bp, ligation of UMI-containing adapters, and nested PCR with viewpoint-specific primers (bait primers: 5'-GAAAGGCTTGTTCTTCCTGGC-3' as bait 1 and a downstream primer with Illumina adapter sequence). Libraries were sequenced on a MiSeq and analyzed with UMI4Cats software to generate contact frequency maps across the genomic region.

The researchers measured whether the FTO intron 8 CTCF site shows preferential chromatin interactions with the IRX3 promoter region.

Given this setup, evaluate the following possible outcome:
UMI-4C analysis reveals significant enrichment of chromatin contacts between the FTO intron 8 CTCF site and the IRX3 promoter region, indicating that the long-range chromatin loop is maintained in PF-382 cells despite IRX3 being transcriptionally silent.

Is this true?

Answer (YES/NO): YES